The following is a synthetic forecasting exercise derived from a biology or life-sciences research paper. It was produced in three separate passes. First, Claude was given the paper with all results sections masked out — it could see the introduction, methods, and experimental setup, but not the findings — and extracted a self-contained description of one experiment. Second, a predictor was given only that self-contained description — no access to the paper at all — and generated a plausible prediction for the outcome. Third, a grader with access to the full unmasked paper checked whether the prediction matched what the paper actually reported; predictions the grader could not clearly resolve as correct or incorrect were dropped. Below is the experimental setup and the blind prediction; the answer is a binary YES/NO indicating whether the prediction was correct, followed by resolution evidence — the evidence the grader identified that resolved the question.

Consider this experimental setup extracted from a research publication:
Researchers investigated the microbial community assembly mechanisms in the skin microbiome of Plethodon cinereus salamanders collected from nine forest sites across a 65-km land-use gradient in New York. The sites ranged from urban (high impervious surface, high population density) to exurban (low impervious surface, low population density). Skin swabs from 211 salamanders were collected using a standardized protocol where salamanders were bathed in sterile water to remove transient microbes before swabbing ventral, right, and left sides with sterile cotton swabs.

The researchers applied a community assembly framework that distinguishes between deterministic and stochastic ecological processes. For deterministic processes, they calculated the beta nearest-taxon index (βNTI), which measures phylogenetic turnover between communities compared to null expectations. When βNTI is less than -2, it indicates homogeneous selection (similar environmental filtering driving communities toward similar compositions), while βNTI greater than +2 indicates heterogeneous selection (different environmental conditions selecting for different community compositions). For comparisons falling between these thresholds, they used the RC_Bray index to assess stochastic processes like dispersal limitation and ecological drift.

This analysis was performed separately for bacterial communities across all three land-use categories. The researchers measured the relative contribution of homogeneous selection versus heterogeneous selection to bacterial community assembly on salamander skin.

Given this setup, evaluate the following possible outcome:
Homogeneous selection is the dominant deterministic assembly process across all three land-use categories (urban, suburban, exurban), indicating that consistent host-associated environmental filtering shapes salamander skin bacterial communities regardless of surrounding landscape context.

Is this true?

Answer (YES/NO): NO